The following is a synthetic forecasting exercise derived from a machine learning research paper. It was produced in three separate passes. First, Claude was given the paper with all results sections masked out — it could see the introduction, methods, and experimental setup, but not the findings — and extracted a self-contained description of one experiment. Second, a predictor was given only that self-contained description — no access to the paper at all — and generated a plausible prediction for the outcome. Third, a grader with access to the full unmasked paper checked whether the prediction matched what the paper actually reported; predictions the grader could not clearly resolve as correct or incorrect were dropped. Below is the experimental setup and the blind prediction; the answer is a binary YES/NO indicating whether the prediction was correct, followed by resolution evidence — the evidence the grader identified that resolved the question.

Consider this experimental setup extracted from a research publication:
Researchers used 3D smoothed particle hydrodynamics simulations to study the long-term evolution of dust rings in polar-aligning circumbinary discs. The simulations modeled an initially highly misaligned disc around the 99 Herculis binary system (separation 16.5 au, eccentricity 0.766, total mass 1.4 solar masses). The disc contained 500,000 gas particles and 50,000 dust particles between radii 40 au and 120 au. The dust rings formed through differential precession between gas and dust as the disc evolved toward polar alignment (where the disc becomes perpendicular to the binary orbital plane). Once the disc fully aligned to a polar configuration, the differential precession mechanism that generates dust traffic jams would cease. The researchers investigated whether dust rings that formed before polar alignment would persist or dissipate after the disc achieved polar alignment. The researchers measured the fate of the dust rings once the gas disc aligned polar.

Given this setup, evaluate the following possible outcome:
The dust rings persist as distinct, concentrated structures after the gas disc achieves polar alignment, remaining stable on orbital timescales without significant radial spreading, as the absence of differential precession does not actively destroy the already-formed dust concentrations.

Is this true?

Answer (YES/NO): YES